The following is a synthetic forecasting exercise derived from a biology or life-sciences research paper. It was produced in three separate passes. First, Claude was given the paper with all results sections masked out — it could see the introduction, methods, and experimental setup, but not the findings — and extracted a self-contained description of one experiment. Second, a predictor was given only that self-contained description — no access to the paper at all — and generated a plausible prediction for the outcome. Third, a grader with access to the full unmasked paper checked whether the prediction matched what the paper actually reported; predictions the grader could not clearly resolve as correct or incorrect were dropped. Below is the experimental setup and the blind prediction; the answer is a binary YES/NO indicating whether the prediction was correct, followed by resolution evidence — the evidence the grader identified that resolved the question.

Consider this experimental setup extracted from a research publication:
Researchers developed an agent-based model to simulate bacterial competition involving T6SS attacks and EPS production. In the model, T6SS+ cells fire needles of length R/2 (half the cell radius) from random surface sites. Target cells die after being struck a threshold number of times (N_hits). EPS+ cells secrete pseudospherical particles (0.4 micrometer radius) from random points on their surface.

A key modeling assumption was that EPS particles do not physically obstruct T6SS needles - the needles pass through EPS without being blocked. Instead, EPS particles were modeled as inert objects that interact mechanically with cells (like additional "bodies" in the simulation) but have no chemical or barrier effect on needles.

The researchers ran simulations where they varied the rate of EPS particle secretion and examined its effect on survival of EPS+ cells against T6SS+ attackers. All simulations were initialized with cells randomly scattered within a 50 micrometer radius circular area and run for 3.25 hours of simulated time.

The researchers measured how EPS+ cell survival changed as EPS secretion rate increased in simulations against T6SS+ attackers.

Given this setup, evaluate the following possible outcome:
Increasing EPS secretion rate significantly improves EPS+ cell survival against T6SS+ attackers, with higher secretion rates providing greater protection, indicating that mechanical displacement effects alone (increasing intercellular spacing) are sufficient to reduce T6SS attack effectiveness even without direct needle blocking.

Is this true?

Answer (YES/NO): YES